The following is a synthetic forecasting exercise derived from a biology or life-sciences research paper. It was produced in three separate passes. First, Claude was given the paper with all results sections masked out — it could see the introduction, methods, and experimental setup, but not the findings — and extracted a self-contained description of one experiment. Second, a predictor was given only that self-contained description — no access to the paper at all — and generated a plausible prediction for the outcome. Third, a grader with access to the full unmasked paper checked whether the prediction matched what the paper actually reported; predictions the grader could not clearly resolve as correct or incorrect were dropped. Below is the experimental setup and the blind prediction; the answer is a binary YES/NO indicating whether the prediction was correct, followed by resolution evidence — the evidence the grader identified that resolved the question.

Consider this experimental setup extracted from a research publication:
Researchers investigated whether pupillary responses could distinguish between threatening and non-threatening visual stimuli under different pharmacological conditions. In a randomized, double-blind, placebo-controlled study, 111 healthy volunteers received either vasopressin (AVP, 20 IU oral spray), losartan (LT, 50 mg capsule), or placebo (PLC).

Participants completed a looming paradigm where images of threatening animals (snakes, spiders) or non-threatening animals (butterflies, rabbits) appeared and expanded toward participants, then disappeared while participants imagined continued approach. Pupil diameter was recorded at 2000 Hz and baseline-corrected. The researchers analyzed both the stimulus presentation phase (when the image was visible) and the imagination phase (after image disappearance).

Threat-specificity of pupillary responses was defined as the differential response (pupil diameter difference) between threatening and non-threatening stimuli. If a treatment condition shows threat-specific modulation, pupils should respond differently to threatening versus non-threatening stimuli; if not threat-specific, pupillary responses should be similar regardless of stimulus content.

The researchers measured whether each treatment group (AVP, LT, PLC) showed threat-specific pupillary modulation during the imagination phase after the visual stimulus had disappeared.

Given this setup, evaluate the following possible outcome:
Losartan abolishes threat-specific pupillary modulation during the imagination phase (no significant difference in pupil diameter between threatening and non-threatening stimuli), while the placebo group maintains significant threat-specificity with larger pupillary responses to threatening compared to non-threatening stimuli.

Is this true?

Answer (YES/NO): NO